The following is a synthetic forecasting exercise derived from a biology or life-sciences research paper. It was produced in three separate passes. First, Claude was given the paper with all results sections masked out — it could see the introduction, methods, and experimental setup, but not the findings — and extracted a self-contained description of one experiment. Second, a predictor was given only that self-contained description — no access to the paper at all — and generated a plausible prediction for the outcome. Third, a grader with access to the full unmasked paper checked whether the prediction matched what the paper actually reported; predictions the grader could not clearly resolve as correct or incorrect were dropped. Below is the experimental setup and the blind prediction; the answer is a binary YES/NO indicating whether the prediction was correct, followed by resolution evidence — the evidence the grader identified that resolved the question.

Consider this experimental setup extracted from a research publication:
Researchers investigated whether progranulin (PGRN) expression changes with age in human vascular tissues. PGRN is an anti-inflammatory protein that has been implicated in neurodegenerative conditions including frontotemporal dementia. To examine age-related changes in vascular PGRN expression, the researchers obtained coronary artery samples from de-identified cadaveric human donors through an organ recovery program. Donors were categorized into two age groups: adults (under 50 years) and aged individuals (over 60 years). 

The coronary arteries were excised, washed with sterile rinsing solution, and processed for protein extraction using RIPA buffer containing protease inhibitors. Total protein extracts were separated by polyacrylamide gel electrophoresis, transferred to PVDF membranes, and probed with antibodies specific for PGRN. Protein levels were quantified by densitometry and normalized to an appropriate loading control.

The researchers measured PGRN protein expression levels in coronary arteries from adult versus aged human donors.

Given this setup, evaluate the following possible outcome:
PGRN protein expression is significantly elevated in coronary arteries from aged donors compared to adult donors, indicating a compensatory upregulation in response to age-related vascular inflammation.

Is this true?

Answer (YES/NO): YES